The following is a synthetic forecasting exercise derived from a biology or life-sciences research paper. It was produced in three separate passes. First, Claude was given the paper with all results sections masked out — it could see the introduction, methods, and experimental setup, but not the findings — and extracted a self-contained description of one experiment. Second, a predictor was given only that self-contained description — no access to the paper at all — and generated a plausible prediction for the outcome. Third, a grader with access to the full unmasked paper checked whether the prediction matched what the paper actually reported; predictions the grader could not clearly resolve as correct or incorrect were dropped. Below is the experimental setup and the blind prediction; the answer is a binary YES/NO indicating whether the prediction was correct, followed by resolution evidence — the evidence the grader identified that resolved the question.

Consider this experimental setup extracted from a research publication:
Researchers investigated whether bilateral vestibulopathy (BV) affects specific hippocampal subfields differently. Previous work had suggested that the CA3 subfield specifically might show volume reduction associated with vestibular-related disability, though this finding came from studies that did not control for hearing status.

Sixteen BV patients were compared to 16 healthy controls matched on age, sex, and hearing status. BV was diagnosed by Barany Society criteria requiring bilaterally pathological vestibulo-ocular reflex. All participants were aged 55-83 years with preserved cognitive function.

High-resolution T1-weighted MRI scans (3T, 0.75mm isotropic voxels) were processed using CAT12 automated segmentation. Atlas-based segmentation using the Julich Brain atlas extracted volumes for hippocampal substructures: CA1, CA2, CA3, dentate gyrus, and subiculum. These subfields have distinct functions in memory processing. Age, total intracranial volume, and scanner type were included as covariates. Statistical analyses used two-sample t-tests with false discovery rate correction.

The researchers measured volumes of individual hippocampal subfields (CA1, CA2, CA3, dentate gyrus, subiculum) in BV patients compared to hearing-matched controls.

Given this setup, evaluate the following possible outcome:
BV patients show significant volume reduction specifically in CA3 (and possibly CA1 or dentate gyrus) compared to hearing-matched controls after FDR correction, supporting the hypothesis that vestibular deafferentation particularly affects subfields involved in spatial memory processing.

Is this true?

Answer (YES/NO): NO